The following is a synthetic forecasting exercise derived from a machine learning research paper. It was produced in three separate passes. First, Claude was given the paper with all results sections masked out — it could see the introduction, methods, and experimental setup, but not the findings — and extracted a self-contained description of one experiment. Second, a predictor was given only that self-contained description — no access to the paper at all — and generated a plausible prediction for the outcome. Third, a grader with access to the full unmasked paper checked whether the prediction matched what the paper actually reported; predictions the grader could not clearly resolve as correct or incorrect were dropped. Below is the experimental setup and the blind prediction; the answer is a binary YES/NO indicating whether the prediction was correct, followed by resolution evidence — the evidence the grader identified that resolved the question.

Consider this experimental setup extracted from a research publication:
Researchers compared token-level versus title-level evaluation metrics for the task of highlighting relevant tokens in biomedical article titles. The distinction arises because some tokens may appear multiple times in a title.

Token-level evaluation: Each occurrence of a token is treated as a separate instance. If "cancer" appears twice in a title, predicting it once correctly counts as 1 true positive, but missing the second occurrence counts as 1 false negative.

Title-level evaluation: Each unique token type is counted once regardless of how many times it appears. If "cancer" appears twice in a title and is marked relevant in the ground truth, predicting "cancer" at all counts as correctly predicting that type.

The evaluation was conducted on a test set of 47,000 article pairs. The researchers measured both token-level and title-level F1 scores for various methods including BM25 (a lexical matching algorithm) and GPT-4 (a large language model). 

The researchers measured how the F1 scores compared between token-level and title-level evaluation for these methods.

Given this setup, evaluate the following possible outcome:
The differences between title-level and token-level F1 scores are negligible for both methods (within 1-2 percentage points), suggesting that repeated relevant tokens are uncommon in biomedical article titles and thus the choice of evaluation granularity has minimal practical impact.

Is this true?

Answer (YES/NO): NO